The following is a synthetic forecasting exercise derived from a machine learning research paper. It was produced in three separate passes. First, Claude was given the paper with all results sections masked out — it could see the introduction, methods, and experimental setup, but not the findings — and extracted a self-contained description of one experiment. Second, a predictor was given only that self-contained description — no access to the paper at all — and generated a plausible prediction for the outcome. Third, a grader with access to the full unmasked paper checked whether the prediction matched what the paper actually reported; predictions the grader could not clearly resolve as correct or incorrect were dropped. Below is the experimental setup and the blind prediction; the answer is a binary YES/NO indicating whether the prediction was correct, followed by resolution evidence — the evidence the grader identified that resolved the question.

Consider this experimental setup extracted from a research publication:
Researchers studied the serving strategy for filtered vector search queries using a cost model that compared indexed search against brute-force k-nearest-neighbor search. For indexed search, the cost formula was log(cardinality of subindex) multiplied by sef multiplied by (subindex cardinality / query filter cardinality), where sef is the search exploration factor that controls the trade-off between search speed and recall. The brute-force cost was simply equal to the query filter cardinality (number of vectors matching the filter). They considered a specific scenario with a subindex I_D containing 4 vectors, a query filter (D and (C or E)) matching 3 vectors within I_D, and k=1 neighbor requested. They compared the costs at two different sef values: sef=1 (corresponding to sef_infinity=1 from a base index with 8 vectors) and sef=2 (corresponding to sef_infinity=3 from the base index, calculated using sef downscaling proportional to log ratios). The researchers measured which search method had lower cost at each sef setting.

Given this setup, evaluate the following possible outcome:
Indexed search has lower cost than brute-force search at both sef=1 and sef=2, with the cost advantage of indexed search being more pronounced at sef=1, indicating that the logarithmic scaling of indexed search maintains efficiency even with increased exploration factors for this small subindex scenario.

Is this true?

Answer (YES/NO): NO